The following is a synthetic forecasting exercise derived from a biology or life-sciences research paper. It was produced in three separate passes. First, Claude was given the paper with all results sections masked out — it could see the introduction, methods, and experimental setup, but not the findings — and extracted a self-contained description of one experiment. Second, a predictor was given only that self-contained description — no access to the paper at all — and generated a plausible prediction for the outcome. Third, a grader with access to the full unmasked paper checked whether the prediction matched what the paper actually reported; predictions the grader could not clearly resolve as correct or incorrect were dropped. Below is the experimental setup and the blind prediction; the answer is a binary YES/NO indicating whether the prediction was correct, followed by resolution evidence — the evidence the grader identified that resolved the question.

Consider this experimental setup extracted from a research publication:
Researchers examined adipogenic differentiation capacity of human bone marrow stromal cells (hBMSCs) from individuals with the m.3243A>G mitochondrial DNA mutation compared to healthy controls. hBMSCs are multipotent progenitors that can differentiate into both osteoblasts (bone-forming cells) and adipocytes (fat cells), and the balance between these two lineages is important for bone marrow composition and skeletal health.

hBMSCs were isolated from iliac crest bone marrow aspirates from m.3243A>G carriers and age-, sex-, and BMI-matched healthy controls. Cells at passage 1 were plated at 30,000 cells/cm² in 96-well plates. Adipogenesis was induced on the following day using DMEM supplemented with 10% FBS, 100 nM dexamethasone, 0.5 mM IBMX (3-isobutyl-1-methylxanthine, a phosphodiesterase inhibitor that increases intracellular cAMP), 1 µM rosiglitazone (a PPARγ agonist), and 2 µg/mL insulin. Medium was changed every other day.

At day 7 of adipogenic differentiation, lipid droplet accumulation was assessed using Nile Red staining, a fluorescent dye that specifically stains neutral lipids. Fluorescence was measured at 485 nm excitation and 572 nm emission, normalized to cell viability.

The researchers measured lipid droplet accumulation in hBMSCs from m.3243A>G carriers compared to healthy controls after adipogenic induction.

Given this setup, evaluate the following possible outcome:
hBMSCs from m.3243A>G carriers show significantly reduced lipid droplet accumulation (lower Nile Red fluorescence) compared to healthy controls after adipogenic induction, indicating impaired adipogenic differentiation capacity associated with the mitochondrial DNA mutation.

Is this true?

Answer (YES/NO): NO